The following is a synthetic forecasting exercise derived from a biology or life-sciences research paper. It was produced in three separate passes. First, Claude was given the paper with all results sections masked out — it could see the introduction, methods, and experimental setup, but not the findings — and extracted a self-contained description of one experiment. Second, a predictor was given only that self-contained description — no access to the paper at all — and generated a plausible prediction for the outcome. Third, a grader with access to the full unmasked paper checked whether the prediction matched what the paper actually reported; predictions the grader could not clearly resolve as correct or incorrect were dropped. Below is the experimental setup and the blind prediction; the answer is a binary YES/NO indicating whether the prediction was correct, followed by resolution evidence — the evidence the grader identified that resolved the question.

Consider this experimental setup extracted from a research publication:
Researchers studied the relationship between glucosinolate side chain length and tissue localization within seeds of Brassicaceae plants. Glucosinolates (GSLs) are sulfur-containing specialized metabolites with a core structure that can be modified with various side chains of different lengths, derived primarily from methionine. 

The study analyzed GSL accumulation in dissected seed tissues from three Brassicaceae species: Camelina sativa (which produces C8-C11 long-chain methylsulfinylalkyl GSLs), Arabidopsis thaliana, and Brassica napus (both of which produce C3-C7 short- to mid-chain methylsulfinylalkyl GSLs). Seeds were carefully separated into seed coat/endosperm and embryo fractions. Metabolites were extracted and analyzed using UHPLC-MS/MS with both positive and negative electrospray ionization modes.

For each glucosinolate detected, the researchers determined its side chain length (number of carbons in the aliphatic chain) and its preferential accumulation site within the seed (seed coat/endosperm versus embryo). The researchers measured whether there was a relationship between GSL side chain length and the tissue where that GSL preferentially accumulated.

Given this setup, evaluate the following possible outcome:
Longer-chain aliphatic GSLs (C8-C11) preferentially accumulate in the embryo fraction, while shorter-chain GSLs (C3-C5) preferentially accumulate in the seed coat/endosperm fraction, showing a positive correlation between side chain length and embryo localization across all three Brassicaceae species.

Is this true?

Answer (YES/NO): NO